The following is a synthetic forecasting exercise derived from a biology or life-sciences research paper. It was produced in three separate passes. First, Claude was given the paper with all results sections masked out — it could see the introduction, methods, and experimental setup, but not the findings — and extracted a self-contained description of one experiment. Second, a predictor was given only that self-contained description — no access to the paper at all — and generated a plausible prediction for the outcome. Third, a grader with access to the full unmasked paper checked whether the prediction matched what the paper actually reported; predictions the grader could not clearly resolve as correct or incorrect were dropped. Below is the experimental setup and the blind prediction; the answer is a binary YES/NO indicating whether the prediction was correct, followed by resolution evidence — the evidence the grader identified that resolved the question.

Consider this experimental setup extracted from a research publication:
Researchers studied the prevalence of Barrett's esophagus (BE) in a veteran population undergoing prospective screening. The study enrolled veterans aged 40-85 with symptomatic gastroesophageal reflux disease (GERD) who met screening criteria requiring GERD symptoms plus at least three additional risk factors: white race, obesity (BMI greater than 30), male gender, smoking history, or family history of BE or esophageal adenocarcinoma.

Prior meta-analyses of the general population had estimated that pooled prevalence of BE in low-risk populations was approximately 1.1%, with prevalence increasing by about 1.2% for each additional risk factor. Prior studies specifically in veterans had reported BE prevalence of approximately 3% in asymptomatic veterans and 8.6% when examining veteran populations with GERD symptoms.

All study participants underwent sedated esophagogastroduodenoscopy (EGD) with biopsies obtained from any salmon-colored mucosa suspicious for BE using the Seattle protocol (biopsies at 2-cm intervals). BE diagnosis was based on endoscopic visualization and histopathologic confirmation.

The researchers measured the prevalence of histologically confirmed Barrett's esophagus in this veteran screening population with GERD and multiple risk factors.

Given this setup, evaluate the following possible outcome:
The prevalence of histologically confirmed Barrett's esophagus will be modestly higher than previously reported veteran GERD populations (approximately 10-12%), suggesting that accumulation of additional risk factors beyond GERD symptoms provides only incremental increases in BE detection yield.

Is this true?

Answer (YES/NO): NO